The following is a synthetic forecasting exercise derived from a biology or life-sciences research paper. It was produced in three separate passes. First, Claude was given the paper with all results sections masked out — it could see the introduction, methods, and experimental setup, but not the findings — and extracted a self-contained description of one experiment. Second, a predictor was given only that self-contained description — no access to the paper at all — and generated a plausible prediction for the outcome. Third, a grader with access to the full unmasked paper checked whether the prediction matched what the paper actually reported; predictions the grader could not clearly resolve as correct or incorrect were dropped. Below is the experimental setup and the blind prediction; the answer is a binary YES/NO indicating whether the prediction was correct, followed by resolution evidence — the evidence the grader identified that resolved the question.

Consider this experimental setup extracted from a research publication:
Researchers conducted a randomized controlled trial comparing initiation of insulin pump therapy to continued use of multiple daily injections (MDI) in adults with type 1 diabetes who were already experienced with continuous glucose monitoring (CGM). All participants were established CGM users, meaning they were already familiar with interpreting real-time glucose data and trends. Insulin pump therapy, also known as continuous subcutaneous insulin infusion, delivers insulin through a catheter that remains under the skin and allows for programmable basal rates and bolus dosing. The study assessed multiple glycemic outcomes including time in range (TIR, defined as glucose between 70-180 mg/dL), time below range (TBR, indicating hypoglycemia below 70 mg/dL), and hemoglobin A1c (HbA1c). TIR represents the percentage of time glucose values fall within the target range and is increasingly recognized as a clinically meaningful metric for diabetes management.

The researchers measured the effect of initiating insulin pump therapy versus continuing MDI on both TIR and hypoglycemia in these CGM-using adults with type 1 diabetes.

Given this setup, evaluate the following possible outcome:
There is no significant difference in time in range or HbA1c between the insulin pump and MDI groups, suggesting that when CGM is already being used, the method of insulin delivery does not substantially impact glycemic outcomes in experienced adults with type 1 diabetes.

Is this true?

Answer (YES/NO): NO